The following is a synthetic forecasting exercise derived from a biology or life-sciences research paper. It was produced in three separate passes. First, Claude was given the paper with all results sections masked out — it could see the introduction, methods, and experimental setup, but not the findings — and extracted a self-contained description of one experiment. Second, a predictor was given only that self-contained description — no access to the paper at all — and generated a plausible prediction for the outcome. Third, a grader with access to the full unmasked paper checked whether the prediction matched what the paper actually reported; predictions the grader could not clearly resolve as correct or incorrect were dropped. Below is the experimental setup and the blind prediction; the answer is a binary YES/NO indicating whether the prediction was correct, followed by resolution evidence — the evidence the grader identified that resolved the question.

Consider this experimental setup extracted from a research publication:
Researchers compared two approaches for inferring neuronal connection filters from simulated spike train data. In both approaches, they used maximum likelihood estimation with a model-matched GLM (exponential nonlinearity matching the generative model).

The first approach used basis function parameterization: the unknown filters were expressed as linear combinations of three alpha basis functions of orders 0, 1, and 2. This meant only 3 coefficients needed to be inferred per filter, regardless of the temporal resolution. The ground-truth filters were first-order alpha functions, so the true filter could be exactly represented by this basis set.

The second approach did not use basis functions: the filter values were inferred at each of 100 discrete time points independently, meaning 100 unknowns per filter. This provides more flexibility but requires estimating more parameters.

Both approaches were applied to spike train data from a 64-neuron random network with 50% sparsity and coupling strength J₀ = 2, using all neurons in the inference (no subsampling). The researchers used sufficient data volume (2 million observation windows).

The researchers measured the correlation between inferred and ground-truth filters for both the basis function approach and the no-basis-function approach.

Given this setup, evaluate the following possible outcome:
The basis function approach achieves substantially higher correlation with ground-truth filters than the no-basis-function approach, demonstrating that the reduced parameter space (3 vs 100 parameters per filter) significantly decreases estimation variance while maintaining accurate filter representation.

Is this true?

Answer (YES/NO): NO